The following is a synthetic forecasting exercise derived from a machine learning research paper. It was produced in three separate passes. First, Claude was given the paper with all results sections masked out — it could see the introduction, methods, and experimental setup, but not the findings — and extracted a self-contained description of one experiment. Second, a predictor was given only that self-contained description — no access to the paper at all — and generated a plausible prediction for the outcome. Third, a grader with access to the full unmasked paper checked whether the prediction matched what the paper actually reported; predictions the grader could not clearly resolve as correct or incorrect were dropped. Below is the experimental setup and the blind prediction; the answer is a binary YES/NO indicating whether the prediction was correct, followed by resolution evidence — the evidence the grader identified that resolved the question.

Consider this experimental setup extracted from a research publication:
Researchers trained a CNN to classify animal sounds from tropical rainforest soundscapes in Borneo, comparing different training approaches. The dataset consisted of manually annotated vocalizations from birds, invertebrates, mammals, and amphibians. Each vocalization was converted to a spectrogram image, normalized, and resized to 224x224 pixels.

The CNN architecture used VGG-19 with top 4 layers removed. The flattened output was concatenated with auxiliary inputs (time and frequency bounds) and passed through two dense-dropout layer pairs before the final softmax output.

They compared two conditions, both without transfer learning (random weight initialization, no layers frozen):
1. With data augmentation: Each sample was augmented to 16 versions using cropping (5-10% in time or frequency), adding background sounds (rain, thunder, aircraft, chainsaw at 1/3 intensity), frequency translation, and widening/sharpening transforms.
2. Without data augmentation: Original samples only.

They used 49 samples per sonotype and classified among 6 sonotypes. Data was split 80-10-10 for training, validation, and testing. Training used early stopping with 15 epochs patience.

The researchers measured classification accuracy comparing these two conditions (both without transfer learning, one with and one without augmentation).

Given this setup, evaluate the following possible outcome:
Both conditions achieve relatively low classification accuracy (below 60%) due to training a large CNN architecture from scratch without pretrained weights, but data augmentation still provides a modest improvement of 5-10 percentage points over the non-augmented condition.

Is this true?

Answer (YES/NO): YES